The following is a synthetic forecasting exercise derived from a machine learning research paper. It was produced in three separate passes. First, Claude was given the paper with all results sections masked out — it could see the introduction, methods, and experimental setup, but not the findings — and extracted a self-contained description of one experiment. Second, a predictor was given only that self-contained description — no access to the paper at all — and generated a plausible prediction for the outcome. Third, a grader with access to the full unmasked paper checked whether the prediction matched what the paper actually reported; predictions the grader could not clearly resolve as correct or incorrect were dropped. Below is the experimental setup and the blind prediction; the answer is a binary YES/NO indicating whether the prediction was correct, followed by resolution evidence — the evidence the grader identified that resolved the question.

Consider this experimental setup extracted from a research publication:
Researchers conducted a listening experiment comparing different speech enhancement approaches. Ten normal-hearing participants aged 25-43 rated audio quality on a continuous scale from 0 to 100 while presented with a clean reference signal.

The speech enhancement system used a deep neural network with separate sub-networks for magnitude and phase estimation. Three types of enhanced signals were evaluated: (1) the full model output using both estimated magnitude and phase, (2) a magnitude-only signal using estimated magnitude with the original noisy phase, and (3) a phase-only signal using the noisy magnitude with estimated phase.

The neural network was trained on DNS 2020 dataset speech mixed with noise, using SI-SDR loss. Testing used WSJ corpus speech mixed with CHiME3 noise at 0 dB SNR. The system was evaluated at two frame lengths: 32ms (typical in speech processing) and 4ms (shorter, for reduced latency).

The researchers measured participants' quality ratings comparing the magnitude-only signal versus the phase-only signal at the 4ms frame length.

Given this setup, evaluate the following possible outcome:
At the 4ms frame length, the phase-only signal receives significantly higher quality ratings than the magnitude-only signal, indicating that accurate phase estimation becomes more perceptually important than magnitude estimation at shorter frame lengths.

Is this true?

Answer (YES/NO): YES